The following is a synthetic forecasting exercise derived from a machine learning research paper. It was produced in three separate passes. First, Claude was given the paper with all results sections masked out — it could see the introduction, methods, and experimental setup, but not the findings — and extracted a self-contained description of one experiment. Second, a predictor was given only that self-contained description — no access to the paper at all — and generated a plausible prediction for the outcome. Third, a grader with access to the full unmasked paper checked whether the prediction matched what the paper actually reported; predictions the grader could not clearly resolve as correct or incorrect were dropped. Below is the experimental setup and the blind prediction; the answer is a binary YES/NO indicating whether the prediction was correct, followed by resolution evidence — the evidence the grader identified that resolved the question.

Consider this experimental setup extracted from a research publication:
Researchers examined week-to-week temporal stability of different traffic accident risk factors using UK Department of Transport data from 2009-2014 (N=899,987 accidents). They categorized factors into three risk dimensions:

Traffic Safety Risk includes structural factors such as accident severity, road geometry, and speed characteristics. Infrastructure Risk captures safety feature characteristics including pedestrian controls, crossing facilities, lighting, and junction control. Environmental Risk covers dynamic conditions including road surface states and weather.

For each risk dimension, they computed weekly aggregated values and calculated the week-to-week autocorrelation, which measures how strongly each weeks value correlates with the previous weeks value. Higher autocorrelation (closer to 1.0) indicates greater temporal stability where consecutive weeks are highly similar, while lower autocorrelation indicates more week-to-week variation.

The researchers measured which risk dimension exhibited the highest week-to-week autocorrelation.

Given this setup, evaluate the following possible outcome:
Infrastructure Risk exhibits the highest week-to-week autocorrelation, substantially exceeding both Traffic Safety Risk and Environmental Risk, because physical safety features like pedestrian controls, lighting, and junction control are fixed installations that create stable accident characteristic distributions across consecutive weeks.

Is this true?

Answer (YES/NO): YES